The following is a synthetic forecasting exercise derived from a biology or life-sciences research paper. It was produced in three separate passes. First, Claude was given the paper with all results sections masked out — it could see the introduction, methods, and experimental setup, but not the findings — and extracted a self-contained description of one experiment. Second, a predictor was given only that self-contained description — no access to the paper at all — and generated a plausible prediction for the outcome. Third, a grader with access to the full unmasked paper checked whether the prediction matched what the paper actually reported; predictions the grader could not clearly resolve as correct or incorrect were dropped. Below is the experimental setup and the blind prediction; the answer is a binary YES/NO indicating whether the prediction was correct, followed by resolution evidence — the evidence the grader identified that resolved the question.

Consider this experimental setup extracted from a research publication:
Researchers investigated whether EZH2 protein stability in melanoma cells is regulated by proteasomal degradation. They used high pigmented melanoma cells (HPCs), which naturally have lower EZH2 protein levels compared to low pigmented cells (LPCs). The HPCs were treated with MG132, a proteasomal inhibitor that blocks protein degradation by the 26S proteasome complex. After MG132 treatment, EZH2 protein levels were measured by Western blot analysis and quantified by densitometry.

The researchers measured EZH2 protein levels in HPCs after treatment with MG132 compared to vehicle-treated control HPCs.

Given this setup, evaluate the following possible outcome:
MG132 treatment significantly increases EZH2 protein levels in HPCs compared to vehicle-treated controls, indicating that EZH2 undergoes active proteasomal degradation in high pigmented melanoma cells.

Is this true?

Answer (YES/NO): YES